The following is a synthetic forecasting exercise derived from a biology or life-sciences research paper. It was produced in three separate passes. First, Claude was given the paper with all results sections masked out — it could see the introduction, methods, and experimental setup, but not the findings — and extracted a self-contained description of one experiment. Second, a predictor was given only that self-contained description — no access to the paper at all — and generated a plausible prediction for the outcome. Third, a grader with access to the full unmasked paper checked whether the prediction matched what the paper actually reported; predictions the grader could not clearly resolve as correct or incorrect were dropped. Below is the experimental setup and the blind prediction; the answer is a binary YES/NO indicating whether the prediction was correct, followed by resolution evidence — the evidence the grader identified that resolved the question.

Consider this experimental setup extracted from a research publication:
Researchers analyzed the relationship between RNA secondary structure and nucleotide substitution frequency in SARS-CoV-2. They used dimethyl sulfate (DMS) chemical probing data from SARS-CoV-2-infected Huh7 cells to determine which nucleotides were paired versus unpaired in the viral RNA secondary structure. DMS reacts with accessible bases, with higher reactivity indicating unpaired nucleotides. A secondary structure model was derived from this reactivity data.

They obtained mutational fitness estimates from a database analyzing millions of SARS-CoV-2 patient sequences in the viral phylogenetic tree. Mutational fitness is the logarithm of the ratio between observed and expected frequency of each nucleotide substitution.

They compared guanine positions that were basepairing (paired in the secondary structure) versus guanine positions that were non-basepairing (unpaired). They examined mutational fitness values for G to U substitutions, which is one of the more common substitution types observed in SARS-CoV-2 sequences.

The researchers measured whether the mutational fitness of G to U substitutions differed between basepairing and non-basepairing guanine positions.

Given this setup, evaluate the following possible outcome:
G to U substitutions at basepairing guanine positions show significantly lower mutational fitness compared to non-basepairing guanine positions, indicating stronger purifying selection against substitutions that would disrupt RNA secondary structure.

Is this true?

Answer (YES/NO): YES